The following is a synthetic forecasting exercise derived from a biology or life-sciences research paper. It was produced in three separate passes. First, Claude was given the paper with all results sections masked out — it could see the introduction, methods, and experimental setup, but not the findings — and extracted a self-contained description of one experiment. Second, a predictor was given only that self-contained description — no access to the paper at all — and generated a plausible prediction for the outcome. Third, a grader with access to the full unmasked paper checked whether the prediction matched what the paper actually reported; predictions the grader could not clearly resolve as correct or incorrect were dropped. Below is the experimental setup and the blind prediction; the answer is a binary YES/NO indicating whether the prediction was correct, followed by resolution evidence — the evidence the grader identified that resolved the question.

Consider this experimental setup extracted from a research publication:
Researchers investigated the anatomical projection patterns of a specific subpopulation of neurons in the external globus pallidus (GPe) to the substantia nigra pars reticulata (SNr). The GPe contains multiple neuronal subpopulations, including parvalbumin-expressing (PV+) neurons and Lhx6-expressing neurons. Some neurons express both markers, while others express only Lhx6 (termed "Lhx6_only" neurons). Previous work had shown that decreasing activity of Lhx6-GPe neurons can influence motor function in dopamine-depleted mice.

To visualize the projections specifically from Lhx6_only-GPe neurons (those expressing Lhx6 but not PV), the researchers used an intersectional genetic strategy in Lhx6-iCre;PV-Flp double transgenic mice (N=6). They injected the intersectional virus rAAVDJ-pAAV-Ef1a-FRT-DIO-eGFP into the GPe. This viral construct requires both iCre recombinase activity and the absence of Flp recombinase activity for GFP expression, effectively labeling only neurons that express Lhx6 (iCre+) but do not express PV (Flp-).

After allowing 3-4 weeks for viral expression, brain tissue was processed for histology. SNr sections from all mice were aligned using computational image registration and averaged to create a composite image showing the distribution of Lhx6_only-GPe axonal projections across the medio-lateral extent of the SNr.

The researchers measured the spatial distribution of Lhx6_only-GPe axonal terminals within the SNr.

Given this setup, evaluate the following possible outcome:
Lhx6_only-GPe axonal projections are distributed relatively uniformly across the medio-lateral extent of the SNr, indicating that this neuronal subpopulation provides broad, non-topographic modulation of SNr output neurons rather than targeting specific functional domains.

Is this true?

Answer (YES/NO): NO